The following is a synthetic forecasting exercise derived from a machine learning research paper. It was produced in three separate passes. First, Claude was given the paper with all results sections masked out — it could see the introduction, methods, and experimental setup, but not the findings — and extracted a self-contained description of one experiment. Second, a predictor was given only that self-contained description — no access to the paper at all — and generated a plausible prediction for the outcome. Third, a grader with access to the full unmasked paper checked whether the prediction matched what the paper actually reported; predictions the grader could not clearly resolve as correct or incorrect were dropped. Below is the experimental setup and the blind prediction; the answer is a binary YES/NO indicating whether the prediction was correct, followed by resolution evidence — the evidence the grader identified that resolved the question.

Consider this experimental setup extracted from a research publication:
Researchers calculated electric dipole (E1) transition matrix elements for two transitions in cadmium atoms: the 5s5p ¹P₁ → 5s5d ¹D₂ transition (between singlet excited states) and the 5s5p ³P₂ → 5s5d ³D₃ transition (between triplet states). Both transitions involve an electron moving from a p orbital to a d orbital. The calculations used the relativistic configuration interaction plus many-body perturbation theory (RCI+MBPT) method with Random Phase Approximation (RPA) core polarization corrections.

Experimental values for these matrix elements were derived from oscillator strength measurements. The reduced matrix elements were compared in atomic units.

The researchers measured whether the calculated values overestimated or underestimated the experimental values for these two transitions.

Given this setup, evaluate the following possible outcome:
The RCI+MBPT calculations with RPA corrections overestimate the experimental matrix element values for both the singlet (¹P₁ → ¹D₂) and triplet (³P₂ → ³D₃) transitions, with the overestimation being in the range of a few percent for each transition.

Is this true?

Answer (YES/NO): NO